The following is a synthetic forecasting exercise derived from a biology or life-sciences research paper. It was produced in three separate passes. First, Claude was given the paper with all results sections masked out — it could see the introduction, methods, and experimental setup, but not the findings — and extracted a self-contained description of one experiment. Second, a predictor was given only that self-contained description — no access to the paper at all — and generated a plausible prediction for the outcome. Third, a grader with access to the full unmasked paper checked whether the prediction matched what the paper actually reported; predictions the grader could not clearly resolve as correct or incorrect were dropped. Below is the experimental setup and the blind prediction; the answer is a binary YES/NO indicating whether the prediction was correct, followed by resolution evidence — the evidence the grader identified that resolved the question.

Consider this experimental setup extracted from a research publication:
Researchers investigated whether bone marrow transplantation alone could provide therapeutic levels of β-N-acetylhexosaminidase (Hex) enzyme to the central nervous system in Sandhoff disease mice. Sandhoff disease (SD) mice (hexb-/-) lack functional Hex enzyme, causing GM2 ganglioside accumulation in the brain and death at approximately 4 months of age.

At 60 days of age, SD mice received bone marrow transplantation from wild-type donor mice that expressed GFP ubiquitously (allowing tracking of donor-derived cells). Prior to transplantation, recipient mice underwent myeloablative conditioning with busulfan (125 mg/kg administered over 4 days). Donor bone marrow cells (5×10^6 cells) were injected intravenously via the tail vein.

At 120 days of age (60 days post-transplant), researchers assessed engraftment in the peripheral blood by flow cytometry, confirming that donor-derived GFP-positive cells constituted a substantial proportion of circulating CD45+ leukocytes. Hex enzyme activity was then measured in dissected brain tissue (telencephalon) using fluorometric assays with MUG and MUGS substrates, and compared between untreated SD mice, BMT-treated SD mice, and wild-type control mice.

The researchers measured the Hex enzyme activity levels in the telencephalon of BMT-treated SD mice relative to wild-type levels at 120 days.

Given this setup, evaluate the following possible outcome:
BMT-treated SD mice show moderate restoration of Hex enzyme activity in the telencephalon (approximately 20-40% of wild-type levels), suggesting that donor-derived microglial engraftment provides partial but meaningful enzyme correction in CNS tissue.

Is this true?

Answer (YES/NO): NO